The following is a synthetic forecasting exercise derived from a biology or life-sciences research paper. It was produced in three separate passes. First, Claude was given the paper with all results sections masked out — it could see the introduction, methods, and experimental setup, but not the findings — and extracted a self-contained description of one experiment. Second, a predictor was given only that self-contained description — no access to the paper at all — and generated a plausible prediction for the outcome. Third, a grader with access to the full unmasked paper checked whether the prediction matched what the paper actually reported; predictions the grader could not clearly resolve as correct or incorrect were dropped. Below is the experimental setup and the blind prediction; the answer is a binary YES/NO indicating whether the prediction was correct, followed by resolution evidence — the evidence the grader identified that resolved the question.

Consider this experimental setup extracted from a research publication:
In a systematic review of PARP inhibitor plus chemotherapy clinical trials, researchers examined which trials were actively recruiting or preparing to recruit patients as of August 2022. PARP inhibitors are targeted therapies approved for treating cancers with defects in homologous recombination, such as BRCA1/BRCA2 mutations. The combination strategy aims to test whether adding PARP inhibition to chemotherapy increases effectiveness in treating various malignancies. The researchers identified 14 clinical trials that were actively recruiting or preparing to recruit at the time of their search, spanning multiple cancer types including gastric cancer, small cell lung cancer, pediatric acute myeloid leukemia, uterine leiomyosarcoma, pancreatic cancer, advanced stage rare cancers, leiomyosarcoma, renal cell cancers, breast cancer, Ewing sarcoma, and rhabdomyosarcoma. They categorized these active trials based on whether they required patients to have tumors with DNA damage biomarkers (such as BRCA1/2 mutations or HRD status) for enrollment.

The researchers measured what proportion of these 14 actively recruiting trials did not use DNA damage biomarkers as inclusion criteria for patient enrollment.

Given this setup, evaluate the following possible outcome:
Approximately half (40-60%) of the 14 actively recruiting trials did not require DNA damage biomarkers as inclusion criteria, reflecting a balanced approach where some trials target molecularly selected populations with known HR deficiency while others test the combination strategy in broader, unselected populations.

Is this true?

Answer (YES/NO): NO